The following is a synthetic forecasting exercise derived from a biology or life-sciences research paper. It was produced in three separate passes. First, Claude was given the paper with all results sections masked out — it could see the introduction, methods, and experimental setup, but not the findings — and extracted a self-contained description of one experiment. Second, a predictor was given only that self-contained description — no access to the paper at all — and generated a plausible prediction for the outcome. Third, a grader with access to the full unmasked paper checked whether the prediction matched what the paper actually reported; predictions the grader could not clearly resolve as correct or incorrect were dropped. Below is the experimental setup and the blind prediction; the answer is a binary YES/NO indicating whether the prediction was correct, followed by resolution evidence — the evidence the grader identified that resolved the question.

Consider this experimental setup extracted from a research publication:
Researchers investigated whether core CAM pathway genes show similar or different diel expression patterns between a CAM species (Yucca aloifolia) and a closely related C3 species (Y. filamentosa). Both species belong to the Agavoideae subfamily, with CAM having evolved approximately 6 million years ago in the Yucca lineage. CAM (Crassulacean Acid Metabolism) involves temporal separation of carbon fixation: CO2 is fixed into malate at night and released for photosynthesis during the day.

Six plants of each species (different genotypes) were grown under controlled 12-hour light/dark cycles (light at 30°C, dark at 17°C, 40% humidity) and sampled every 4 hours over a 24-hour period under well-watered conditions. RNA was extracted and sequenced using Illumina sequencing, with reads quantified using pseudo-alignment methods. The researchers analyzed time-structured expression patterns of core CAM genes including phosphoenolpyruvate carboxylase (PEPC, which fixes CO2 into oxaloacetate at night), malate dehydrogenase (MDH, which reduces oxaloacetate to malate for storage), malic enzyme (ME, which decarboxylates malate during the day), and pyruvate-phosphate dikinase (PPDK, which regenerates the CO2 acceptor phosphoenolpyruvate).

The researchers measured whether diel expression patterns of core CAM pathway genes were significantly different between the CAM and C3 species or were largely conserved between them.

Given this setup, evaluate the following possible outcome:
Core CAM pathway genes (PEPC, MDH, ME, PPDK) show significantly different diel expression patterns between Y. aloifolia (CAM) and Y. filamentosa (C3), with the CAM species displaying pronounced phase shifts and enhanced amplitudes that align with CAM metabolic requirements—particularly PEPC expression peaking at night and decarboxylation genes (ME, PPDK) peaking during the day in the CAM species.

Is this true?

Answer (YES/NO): NO